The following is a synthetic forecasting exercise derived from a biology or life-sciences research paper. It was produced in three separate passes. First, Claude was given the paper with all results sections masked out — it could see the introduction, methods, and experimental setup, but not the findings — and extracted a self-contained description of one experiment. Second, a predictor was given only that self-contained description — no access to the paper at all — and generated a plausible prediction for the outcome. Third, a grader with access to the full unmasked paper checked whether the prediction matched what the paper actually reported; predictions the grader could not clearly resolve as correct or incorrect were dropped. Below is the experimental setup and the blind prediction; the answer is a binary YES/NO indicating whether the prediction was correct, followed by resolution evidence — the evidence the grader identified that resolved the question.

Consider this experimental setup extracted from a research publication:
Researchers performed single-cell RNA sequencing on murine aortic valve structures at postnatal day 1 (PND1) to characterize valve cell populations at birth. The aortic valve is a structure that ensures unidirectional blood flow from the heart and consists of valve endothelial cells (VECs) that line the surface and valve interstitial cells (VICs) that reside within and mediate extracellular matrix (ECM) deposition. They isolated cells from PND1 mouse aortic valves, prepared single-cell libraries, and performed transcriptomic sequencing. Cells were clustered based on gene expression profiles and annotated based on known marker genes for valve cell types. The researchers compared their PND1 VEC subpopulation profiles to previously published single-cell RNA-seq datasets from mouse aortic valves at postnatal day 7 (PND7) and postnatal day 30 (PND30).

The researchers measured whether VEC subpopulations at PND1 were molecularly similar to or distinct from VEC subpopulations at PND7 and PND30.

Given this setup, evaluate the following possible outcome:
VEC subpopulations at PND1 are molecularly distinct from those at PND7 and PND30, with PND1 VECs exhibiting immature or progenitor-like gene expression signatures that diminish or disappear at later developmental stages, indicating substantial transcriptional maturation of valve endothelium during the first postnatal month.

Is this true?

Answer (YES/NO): NO